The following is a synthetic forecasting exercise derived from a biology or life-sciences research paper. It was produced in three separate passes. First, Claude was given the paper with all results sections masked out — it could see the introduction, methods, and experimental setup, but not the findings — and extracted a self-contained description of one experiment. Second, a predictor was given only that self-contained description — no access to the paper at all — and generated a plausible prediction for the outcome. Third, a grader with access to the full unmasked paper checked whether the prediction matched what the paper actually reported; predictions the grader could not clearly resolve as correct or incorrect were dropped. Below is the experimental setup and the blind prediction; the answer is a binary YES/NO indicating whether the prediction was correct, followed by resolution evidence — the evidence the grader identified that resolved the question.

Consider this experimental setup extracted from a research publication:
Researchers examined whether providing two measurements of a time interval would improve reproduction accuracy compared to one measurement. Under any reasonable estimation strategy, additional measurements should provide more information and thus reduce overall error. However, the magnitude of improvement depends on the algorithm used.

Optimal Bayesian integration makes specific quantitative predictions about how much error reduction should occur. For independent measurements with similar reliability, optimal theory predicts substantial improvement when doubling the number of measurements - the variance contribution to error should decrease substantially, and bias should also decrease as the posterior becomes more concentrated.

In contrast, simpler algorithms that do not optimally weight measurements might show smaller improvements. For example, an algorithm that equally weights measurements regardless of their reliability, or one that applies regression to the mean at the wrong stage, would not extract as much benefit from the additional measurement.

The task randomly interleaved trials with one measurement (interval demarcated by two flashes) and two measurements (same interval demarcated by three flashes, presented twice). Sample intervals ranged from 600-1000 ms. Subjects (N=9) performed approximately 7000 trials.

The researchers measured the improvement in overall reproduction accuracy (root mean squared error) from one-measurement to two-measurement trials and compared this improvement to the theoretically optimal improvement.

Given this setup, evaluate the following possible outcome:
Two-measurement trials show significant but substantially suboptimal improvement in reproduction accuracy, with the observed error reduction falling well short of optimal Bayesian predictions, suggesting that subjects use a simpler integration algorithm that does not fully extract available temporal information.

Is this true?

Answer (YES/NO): YES